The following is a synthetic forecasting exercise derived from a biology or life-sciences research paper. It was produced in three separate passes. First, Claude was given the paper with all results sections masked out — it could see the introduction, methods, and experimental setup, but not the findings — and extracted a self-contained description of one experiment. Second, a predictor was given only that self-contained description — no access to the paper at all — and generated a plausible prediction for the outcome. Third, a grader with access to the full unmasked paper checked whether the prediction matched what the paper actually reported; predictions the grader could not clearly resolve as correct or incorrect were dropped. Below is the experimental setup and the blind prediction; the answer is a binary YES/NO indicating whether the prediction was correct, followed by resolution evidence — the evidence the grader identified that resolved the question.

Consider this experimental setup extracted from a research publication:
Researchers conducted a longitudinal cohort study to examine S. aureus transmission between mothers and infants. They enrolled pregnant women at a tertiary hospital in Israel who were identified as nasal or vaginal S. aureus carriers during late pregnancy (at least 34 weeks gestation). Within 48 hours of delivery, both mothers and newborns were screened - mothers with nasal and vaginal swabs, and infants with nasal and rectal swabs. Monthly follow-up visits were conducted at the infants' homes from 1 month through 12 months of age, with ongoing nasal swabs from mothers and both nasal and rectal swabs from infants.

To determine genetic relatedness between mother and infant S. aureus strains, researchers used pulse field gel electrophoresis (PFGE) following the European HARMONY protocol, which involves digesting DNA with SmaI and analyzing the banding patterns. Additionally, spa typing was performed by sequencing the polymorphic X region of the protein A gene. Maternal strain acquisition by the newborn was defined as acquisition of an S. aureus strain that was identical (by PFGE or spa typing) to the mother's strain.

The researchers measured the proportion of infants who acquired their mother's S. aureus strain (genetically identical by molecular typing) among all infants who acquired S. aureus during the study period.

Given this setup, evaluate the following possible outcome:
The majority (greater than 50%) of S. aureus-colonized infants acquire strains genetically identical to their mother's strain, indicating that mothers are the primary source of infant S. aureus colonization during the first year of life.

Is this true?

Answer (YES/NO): YES